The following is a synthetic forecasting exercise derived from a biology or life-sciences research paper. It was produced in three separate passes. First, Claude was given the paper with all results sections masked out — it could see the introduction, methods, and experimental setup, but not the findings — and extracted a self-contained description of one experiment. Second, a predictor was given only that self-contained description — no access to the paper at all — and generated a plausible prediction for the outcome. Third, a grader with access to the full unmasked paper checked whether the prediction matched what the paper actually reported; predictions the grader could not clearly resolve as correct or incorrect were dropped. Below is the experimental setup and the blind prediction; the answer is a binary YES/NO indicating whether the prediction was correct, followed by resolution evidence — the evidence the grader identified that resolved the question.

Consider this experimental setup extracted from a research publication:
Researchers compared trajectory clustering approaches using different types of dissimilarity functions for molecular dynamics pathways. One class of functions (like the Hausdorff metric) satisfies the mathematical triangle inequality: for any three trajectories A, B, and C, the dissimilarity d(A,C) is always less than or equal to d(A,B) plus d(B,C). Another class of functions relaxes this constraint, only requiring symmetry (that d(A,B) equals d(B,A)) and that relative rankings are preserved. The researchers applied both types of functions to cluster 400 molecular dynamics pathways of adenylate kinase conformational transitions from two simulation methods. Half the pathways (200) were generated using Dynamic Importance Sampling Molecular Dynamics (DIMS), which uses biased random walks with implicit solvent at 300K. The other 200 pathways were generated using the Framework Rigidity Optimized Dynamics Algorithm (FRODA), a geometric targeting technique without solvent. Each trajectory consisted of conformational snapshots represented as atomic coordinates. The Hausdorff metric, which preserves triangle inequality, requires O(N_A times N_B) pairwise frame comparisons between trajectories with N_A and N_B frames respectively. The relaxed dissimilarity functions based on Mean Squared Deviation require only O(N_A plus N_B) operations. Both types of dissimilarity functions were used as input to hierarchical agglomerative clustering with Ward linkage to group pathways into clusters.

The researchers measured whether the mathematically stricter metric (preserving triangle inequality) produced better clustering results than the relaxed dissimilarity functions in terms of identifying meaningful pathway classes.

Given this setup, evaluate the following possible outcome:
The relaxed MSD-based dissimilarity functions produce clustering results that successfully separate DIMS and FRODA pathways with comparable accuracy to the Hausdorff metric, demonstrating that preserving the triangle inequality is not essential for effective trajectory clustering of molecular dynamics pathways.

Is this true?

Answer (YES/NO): YES